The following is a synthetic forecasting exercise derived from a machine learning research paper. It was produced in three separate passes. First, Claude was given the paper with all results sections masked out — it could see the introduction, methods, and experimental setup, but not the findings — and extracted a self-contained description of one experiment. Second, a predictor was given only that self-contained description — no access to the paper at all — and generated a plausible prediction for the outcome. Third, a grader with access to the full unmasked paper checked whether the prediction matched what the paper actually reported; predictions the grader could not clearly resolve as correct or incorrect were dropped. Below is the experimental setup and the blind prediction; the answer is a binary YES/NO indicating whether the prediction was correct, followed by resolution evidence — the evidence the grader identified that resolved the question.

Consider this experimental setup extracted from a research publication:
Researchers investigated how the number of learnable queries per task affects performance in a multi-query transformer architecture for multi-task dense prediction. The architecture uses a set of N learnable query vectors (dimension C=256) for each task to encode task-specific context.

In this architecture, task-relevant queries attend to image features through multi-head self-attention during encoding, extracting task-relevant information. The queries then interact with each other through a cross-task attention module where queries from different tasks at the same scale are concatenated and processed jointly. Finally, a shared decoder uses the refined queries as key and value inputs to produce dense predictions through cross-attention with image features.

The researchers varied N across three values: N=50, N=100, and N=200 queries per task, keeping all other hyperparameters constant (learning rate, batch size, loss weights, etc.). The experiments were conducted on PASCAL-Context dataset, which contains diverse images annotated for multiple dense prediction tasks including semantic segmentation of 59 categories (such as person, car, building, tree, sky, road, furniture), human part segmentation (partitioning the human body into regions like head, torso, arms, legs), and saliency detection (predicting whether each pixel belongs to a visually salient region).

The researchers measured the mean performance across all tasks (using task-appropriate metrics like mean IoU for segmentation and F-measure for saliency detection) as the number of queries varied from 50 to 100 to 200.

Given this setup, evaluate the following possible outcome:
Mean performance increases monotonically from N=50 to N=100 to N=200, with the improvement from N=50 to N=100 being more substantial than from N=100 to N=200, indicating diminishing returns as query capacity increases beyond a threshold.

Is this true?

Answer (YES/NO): NO